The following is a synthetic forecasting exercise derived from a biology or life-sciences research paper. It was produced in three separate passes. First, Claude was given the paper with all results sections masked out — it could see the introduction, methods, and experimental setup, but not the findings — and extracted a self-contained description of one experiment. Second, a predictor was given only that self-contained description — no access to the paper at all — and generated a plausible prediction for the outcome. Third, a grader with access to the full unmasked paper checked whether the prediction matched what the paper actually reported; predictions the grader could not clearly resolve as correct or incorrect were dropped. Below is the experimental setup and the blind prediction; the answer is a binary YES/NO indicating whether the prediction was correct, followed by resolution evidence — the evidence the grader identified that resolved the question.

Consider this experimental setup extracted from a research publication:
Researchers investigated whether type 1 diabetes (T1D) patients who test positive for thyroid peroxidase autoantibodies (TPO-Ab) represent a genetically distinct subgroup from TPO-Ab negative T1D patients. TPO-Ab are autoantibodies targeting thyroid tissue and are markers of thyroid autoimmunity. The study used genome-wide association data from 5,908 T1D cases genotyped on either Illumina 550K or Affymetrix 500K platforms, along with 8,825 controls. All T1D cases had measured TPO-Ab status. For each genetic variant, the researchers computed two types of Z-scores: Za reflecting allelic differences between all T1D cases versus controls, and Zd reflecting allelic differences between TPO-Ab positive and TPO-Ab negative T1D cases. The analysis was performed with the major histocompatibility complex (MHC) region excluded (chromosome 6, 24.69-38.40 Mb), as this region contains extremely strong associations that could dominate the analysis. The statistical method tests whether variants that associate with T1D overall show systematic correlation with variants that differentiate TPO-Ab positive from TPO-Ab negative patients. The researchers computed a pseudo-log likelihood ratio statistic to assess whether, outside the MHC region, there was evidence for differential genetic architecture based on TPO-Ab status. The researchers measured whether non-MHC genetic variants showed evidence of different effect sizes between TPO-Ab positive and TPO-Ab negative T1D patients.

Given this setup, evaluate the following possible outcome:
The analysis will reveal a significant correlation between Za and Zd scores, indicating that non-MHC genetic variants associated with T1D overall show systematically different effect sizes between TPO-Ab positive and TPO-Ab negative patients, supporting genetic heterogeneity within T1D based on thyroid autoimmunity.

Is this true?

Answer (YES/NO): YES